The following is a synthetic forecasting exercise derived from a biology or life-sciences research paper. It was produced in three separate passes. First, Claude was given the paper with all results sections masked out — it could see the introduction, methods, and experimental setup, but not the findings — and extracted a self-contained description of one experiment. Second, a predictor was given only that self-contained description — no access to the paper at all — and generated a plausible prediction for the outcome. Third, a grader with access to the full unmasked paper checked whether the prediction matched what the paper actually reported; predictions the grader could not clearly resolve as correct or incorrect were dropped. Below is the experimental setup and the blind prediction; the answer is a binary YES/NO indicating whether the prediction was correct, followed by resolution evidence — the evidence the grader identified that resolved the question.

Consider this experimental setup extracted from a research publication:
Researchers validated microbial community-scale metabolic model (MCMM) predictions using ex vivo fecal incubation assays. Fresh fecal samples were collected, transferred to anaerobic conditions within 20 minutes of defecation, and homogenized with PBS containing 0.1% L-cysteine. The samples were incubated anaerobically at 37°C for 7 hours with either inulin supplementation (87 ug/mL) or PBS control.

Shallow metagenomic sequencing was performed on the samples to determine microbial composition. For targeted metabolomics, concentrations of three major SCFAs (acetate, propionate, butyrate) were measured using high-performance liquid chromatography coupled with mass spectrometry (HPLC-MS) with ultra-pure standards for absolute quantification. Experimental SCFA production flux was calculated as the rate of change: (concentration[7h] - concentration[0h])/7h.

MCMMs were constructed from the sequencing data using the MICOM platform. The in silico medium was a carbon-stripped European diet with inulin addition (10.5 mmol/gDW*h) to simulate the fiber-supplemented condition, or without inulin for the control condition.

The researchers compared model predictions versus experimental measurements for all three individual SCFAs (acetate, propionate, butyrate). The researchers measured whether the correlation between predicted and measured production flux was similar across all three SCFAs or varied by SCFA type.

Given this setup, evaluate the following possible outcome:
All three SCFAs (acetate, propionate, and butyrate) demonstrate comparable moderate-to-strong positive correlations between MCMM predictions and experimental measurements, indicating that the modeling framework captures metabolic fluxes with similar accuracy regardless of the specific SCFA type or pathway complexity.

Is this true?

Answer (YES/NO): NO